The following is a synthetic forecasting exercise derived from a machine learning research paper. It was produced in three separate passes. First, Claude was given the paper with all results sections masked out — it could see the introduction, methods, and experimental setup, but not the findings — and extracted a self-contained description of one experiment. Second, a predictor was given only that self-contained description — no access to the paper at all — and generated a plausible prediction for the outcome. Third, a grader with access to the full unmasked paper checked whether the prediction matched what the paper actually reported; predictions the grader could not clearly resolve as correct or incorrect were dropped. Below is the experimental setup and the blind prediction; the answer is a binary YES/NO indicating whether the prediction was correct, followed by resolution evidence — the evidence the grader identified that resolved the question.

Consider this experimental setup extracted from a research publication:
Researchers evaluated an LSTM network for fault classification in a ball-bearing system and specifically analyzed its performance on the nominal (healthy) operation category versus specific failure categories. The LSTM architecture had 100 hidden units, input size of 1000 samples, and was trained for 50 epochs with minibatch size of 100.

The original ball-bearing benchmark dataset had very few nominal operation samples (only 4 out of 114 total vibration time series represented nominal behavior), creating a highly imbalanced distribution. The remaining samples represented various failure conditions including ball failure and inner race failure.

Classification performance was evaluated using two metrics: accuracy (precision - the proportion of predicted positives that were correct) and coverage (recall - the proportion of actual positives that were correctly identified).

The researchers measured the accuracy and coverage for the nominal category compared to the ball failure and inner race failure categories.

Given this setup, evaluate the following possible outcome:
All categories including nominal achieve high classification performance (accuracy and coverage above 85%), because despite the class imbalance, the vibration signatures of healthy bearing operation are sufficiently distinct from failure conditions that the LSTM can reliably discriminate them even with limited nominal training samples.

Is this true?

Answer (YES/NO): NO